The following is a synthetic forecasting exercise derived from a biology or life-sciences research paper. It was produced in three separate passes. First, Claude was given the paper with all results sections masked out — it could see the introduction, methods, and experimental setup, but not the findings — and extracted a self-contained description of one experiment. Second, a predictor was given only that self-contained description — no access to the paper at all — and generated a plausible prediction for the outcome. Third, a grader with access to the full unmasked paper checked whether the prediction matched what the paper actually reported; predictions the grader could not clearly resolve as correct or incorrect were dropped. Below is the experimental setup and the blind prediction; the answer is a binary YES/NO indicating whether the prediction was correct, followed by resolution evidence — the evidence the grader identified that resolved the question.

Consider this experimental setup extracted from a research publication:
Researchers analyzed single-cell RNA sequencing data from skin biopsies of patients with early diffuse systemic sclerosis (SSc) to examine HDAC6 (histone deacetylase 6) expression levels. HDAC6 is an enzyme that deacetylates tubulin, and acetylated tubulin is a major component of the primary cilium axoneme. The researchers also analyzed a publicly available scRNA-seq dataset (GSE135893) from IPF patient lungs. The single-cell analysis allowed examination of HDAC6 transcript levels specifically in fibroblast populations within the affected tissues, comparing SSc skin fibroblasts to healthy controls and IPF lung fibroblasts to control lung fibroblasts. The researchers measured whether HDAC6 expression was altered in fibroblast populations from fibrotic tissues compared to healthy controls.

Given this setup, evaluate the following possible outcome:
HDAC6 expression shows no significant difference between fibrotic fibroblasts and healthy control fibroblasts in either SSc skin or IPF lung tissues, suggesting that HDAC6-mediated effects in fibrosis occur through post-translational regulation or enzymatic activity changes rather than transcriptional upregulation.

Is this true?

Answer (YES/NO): NO